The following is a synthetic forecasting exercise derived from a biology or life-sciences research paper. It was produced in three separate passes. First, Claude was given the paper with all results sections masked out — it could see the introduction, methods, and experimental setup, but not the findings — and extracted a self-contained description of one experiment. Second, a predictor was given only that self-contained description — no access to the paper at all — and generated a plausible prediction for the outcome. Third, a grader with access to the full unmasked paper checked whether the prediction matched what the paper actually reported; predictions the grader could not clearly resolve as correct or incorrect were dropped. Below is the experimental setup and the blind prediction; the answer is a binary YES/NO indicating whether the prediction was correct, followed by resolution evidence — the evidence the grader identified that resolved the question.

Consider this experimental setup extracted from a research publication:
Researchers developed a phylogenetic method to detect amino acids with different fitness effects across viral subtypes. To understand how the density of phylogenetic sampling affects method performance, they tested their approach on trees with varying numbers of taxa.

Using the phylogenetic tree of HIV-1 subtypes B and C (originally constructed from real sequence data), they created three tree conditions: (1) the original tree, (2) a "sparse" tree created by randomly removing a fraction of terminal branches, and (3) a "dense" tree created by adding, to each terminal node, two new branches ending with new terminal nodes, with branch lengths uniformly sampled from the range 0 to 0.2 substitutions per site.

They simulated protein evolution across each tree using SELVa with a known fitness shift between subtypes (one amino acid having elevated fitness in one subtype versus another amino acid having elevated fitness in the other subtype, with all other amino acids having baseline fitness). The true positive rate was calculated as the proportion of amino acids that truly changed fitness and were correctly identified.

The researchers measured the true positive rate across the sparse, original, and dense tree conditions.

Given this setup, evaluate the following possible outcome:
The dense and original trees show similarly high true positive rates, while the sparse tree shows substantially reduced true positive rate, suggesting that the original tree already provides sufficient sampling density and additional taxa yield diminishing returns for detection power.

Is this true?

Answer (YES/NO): NO